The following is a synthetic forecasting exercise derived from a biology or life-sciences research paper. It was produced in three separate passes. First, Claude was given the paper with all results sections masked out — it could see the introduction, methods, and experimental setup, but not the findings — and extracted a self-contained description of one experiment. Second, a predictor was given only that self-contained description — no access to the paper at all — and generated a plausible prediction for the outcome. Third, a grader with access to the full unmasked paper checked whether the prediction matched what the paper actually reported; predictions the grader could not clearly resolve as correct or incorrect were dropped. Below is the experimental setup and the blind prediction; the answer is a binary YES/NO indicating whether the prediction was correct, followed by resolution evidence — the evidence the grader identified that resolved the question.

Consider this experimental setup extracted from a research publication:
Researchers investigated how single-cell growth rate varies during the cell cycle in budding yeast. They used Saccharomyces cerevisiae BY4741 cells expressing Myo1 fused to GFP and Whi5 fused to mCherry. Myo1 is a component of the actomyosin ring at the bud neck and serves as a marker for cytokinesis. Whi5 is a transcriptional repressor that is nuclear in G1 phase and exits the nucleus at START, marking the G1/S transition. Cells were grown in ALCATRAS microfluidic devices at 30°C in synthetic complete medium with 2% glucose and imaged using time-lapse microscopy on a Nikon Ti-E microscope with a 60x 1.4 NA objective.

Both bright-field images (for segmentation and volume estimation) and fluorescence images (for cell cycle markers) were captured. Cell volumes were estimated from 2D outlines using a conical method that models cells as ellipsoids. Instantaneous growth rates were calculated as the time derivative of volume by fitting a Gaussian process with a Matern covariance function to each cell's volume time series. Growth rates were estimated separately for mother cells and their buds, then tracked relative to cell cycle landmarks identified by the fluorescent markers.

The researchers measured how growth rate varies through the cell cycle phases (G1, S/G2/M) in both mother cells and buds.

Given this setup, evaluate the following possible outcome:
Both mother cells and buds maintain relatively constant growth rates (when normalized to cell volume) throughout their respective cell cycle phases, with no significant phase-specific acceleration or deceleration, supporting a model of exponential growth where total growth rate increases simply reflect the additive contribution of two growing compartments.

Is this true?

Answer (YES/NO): NO